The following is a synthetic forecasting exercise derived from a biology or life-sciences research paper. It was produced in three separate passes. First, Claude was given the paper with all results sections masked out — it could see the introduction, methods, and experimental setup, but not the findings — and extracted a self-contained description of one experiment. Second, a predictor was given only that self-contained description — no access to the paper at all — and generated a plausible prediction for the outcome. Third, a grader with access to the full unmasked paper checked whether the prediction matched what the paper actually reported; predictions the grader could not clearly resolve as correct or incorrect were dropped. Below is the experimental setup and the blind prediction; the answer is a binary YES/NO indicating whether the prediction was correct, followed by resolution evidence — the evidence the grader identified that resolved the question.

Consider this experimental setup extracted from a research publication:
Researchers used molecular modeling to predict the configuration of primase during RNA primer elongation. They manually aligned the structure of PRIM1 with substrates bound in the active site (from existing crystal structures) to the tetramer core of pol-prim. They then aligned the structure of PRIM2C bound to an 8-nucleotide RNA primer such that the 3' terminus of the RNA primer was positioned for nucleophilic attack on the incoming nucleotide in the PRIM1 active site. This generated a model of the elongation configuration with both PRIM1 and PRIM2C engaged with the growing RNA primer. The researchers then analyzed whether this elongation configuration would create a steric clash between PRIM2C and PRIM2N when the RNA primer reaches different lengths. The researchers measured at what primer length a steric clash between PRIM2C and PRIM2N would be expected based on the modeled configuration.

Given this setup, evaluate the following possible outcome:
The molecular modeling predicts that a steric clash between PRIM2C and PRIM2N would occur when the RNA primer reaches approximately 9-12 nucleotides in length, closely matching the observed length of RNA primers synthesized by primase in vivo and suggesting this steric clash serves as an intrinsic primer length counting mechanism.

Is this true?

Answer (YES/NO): NO